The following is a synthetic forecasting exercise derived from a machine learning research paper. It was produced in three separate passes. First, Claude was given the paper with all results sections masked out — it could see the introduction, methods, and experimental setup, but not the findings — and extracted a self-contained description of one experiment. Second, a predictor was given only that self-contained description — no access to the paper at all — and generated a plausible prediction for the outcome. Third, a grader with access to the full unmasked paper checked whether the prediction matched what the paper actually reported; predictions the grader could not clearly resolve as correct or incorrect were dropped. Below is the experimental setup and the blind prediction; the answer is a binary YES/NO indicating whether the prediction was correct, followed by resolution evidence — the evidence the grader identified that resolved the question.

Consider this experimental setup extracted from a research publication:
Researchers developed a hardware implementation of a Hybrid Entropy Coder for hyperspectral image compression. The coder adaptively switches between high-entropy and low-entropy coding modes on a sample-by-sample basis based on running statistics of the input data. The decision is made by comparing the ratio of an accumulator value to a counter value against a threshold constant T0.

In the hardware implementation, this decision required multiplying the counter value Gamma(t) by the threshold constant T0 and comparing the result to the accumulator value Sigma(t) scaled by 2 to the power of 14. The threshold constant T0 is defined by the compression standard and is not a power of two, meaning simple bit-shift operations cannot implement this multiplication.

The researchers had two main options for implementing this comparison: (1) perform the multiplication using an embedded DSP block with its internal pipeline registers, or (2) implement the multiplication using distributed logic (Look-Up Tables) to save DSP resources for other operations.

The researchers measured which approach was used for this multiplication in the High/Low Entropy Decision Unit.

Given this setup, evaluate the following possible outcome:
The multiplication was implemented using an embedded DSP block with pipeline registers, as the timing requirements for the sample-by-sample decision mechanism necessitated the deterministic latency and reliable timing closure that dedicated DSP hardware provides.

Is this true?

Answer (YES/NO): YES